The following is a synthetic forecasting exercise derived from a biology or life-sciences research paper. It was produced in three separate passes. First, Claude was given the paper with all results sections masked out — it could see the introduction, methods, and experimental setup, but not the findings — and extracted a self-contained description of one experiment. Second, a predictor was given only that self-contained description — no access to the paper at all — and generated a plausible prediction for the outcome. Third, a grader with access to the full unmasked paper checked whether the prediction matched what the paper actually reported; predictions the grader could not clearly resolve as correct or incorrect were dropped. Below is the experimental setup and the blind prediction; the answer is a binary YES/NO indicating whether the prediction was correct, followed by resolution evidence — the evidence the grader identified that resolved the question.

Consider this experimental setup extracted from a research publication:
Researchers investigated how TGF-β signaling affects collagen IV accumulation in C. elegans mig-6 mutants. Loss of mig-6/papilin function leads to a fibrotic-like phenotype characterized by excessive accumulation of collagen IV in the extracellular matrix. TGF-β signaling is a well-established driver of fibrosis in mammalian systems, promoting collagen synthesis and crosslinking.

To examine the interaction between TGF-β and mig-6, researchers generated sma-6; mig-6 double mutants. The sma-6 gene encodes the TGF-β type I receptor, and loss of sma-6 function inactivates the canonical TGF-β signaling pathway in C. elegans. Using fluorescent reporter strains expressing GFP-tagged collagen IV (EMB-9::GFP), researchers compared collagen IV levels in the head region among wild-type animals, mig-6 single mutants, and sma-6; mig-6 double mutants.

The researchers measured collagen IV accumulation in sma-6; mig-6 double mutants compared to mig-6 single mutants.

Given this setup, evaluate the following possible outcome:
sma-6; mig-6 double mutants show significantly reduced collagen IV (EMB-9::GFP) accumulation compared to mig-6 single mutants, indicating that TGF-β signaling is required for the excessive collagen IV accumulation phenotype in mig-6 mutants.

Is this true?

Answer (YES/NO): NO